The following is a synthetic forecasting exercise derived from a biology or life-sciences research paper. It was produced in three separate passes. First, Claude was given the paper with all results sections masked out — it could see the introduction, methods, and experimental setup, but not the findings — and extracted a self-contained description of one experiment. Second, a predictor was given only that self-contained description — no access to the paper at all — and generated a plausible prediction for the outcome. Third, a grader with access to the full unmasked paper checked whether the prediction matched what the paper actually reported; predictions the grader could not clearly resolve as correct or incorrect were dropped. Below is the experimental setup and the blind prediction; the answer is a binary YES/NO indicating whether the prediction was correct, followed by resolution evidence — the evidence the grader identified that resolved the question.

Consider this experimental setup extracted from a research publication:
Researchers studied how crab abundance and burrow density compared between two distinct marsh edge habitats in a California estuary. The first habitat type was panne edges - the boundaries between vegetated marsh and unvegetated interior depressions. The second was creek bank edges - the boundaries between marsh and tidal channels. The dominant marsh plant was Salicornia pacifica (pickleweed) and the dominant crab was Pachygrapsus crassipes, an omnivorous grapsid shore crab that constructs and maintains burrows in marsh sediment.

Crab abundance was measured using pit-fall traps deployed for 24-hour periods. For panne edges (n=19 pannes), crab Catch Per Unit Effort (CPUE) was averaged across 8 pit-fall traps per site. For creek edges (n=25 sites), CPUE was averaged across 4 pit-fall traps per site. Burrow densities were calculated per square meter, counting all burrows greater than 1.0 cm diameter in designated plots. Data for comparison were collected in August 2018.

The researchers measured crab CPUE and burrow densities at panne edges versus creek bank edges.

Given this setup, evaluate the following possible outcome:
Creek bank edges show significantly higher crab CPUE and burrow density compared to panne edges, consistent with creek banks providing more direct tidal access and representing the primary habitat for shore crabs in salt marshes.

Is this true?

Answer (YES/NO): YES